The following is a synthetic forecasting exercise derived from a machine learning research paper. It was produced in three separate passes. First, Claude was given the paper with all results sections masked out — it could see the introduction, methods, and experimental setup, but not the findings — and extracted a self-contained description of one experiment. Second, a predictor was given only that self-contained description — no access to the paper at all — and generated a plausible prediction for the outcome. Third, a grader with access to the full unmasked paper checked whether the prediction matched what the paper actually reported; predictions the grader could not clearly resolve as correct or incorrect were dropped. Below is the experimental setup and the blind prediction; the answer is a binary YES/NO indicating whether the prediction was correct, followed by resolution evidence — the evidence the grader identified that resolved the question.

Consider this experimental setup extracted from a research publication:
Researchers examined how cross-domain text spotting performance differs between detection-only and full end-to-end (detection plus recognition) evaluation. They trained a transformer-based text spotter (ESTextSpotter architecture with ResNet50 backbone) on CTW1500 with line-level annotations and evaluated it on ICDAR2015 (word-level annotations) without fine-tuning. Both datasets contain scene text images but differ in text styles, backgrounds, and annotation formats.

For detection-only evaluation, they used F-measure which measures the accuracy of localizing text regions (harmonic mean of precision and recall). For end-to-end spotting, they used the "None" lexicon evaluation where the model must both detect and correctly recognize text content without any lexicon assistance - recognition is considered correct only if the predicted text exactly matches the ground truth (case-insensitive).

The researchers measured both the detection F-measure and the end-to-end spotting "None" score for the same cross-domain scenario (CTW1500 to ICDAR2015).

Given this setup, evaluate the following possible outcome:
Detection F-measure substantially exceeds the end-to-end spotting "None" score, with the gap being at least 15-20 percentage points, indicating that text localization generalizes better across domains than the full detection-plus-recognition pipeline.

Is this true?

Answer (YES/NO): YES